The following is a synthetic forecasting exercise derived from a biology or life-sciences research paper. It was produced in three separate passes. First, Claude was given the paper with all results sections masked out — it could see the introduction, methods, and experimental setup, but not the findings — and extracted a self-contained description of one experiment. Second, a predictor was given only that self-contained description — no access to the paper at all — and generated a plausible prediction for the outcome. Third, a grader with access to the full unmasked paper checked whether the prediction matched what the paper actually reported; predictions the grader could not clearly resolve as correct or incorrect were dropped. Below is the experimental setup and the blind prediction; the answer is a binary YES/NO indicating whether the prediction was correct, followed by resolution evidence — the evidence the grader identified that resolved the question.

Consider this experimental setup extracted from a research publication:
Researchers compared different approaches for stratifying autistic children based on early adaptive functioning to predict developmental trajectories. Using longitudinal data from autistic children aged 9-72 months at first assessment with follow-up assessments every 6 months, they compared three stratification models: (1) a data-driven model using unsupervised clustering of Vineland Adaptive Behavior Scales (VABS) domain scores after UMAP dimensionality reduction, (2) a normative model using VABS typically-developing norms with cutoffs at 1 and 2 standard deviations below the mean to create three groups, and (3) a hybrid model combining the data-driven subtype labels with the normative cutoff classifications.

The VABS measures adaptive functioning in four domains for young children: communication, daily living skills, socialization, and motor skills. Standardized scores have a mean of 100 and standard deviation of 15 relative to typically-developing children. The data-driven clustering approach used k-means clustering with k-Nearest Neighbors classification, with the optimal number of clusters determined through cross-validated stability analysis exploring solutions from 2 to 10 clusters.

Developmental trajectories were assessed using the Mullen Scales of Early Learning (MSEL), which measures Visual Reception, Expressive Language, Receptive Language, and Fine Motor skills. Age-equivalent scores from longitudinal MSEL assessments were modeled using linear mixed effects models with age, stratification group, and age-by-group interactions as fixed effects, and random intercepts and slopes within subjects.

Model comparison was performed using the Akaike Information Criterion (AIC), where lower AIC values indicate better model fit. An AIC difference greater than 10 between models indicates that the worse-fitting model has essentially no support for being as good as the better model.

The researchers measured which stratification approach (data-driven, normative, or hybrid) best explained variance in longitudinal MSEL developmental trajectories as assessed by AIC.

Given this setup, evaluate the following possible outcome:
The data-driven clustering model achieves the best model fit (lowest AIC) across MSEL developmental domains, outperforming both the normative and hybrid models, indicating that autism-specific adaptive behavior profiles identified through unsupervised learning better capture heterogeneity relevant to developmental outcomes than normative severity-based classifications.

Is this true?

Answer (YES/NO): NO